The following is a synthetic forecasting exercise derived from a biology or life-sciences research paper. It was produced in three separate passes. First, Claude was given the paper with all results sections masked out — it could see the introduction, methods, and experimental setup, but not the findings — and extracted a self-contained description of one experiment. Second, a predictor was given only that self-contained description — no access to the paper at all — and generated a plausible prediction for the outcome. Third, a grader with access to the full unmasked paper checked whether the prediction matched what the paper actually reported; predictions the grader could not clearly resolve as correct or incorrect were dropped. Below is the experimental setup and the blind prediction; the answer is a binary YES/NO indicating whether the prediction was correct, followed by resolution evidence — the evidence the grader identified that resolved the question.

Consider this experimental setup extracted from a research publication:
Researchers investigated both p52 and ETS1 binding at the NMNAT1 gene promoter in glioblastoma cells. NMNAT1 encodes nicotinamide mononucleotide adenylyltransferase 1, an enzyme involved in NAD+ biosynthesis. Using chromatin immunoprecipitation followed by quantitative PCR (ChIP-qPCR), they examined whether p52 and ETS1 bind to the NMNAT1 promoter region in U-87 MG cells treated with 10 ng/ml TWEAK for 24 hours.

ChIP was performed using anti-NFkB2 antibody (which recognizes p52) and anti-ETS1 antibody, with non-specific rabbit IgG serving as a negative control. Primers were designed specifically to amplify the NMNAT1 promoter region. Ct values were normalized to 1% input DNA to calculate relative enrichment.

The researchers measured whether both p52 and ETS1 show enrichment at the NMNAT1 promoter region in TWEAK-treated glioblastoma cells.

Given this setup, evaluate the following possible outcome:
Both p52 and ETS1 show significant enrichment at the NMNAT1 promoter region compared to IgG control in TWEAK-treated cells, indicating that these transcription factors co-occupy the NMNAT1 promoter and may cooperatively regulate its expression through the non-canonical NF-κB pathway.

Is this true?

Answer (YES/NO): YES